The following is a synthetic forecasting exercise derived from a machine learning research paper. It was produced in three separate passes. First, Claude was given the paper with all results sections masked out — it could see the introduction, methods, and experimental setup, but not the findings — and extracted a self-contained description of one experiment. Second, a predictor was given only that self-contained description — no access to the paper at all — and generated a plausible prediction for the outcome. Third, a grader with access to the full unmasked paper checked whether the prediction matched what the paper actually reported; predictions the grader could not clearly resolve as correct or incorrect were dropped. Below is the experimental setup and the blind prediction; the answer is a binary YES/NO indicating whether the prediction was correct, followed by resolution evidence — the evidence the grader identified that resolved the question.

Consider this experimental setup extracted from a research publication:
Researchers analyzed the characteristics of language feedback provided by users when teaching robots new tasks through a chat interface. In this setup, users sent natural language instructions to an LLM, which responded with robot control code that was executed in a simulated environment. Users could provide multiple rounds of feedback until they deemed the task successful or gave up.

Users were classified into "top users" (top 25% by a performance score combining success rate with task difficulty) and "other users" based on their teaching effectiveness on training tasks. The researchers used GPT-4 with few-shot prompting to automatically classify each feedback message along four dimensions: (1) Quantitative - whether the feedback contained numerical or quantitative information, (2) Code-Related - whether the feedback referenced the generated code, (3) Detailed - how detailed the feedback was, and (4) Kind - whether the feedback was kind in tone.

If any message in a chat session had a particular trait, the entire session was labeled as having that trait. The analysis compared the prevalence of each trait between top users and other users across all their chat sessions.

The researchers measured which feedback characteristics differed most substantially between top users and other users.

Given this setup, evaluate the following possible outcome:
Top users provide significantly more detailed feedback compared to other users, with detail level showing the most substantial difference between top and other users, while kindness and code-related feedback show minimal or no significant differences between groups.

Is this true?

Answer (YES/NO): NO